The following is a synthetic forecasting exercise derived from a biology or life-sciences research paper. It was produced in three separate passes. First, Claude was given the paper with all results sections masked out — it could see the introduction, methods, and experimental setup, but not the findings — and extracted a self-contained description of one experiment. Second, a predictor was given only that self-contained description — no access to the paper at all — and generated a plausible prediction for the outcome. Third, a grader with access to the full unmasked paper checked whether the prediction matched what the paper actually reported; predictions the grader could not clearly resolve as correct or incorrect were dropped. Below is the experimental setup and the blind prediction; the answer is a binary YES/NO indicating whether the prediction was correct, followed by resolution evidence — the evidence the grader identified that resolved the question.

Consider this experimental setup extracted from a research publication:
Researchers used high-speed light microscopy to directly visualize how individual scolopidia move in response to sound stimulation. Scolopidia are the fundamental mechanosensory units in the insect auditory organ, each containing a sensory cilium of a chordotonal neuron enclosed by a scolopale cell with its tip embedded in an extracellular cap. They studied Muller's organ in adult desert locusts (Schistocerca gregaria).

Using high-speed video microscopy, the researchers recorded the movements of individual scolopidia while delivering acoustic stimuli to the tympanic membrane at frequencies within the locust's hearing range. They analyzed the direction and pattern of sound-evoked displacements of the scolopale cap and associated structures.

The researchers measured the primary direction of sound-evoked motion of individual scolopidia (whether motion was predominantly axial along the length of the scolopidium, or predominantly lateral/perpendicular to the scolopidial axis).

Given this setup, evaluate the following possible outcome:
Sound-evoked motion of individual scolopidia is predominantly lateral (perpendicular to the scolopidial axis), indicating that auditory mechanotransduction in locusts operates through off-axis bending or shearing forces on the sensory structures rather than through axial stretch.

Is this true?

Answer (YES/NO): NO